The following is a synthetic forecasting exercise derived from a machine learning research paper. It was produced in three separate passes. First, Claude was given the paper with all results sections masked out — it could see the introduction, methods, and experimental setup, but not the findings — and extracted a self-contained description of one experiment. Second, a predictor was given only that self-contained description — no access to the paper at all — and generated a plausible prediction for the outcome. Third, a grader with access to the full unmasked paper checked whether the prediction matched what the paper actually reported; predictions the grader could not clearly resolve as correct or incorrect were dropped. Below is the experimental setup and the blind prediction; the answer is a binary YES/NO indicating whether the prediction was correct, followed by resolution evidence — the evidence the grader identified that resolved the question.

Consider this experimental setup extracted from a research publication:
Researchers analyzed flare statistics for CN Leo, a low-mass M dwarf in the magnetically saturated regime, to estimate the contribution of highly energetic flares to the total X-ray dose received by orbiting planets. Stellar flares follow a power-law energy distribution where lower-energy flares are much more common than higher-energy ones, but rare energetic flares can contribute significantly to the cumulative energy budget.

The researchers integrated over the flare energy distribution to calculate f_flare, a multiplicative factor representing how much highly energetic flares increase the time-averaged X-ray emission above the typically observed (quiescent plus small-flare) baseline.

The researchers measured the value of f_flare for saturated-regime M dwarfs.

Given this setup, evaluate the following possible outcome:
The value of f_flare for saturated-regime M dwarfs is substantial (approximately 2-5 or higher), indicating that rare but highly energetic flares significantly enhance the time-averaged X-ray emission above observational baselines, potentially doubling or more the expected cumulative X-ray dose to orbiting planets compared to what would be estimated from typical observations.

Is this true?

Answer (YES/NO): NO